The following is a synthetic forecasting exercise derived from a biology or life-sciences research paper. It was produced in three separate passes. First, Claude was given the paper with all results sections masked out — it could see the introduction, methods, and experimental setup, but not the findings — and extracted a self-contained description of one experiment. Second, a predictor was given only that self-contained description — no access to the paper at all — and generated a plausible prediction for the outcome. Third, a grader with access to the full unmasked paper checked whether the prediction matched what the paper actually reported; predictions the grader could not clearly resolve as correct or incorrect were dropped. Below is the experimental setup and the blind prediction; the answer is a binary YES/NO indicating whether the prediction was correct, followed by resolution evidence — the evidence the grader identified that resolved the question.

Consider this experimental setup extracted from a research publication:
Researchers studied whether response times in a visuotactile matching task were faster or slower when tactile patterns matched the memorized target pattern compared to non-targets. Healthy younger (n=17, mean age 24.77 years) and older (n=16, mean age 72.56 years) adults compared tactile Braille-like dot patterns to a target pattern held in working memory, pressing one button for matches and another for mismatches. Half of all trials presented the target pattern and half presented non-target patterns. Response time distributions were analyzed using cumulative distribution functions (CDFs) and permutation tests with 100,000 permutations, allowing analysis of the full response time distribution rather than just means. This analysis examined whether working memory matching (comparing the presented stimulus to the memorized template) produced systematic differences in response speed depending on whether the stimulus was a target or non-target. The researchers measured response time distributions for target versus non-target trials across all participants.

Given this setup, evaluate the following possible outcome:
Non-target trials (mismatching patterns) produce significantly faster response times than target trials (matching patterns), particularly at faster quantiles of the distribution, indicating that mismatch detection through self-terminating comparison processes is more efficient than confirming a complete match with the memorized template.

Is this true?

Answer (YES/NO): NO